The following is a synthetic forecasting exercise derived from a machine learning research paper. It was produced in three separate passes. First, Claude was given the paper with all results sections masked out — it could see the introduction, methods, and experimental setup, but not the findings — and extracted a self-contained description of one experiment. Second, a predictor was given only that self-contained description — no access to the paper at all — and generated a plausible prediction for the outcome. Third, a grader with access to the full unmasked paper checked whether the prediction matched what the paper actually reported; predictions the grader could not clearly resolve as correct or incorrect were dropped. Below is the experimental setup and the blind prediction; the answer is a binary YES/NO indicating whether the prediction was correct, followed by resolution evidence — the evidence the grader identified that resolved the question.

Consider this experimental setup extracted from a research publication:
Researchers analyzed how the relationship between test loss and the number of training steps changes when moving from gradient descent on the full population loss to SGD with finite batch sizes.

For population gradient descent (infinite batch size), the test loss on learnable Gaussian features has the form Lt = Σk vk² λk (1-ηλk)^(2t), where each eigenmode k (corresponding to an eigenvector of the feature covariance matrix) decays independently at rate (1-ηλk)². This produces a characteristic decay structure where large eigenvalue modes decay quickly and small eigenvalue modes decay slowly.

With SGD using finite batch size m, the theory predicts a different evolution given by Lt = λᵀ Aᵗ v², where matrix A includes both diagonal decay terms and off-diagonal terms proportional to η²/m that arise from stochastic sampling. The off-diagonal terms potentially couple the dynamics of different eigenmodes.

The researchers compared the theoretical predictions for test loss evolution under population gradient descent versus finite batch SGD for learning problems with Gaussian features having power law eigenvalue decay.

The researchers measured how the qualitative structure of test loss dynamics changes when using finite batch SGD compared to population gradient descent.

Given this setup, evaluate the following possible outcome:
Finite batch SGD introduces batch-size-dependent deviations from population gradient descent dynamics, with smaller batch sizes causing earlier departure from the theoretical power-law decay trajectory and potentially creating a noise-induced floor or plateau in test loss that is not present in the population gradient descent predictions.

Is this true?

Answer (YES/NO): NO